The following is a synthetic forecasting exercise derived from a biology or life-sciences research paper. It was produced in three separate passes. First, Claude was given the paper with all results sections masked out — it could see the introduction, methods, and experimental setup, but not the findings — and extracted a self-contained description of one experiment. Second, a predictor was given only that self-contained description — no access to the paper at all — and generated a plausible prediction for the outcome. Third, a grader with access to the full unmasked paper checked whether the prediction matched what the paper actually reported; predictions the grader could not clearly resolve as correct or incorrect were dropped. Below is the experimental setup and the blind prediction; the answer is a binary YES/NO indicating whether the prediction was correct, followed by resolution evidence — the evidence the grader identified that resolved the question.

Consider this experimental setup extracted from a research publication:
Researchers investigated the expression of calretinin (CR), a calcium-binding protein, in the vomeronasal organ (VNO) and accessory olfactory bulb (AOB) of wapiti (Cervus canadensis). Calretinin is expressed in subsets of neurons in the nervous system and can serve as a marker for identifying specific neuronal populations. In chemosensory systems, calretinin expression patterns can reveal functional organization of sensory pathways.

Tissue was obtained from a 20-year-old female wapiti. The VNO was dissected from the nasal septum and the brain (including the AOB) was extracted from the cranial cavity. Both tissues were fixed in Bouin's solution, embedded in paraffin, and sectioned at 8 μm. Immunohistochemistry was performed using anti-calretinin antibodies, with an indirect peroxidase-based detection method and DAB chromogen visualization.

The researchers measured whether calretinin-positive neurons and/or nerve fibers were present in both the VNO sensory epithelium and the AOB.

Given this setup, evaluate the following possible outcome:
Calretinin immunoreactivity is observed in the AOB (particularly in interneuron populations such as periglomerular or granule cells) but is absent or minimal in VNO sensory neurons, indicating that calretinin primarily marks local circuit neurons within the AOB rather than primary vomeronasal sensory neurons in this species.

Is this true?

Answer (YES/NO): NO